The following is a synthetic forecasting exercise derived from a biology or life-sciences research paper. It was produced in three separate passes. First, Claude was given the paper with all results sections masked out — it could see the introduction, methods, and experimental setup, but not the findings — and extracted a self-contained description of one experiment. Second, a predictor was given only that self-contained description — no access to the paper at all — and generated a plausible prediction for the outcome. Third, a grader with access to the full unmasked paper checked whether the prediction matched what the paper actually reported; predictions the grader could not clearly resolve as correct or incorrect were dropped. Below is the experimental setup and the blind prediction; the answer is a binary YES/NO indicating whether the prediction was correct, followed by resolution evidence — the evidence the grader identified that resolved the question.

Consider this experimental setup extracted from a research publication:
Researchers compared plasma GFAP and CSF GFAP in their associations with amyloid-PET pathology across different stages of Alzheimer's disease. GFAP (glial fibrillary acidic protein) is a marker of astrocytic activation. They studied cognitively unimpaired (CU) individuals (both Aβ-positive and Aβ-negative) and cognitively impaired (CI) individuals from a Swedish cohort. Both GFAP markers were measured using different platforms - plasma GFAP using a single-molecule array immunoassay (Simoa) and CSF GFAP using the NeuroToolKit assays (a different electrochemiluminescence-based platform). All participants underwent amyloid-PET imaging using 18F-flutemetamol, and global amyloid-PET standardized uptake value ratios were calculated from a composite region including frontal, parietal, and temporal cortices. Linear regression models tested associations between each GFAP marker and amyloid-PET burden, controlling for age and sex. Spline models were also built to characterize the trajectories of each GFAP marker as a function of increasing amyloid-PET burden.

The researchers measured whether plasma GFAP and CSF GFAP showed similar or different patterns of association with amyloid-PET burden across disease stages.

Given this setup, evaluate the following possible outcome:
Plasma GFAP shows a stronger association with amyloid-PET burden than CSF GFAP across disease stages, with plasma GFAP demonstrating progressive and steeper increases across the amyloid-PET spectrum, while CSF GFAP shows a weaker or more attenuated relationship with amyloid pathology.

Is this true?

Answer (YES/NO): YES